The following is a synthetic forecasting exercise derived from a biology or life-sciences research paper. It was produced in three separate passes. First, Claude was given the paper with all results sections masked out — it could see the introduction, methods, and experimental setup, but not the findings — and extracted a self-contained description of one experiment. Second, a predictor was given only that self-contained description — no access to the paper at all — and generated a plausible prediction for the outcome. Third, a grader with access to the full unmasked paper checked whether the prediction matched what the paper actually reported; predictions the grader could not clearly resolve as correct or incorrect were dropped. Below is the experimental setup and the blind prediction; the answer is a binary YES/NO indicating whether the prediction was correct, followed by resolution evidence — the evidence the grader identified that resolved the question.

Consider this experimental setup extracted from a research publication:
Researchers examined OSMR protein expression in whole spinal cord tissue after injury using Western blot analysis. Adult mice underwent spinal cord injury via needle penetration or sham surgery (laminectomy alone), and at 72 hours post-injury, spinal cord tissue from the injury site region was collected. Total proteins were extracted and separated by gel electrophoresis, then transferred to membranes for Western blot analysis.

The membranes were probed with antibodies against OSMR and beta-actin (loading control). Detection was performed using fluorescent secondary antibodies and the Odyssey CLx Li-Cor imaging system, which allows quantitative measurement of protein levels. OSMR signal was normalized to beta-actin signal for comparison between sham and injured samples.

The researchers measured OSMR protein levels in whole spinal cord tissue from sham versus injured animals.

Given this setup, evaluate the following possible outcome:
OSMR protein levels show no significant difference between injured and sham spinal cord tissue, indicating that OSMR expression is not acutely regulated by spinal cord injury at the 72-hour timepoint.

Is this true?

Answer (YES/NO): NO